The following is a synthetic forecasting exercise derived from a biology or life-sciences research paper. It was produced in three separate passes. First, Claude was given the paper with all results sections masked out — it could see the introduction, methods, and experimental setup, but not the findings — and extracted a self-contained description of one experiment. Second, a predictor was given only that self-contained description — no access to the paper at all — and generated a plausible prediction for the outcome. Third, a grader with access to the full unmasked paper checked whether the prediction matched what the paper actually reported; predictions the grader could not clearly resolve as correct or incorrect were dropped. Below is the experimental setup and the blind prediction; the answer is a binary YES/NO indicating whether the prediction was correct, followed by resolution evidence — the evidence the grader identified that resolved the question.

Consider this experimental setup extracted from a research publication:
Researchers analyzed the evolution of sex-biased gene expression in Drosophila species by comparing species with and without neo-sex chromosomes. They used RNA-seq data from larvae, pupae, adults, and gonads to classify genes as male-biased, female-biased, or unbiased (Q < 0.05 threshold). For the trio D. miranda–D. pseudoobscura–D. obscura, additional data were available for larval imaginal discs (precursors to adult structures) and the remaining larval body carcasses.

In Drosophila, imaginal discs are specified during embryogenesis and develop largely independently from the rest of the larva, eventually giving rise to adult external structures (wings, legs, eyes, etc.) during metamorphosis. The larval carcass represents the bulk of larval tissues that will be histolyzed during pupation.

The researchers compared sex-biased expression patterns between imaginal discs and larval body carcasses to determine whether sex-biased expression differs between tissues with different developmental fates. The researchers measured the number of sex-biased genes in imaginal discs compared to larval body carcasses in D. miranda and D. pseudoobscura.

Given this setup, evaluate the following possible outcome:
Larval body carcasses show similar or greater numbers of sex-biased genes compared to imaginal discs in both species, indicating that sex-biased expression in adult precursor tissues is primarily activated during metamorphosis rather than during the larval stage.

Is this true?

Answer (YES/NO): YES